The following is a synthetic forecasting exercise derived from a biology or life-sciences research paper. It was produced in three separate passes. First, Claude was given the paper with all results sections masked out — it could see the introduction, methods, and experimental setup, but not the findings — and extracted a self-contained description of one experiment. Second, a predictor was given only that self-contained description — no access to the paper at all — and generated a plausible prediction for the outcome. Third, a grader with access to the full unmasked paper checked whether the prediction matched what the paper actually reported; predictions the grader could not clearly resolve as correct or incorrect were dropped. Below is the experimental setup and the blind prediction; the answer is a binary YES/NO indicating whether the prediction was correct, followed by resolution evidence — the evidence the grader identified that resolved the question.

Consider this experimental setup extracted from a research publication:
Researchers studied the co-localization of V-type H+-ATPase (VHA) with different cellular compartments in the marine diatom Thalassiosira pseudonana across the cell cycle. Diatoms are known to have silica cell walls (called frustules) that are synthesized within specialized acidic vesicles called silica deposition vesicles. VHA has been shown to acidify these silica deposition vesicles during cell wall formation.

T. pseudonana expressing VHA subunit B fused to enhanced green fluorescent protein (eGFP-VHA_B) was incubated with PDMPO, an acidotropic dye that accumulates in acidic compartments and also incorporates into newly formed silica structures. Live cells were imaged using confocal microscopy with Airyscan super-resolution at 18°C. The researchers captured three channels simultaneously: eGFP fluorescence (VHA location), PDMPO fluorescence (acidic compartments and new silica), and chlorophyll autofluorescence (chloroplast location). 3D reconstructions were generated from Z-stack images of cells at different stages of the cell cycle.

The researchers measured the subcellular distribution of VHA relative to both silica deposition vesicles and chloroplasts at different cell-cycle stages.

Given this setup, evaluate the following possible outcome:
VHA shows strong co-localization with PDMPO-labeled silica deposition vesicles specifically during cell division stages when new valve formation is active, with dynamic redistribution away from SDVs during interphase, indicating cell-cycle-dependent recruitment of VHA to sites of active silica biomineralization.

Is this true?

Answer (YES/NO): YES